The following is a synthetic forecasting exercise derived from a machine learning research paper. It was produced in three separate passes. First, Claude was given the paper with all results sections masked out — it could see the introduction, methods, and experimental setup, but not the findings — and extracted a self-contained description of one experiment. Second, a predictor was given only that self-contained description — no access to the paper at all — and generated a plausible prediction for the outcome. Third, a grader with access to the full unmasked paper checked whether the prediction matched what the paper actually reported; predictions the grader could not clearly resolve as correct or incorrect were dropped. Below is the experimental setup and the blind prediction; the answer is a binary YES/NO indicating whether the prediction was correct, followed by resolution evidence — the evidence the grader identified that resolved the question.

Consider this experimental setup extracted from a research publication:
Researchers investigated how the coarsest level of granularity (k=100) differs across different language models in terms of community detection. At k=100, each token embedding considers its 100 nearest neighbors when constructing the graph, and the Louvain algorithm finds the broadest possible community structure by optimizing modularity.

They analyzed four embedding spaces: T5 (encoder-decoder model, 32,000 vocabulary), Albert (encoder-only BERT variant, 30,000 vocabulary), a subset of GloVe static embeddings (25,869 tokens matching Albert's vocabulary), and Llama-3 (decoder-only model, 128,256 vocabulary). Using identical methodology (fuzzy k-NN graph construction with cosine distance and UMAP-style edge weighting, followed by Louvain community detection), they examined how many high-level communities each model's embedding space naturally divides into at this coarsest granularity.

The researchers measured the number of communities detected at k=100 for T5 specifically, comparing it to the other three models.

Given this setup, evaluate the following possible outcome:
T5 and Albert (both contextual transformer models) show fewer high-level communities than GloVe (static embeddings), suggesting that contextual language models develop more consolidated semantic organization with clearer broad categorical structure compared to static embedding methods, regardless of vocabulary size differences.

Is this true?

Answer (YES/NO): NO